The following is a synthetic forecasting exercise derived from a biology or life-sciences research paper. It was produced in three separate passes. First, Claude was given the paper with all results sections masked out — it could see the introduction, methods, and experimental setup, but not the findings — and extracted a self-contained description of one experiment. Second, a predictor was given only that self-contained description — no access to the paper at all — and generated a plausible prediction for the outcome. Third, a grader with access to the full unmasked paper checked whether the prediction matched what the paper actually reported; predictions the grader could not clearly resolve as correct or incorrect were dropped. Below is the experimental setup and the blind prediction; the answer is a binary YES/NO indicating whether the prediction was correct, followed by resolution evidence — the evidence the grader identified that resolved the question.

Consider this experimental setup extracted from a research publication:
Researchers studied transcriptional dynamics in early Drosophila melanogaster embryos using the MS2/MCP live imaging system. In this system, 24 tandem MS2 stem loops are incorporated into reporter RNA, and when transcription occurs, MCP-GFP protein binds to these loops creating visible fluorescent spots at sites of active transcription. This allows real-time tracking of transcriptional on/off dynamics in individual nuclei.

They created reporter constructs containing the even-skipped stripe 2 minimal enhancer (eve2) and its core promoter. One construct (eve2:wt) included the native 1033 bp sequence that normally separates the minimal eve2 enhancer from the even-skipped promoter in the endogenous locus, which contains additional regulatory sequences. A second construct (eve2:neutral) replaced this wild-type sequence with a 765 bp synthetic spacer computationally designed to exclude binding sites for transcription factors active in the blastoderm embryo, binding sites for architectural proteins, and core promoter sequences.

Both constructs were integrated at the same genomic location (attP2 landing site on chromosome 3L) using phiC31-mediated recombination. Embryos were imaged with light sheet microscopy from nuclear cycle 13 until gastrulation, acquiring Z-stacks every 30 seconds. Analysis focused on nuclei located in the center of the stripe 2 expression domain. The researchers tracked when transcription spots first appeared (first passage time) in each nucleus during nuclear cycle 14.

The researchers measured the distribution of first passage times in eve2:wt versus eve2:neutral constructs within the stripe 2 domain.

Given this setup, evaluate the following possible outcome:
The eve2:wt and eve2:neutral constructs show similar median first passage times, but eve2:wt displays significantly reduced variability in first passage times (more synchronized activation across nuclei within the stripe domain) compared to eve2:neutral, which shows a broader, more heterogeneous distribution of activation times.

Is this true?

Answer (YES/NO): NO